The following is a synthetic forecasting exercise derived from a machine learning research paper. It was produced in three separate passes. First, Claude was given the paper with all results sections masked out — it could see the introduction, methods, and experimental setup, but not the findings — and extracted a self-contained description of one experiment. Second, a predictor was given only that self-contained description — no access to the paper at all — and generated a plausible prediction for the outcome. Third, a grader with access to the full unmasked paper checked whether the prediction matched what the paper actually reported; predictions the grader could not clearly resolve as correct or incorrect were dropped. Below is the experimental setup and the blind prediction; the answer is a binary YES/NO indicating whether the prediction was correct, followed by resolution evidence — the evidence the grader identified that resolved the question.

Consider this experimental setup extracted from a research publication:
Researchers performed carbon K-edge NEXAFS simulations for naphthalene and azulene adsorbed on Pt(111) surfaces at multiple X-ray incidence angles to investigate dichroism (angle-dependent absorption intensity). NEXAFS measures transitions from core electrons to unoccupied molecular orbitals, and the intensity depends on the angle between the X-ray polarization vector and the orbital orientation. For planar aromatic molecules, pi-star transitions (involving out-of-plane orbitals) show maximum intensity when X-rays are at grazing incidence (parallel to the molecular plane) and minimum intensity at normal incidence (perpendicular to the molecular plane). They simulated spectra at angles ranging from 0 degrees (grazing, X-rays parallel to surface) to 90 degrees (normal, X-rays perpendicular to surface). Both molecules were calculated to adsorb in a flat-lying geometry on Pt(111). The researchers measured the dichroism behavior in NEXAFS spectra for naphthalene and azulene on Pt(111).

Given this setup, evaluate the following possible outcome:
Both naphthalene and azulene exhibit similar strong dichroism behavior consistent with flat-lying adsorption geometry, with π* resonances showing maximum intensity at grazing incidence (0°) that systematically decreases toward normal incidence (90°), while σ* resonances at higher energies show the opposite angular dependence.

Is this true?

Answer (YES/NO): NO